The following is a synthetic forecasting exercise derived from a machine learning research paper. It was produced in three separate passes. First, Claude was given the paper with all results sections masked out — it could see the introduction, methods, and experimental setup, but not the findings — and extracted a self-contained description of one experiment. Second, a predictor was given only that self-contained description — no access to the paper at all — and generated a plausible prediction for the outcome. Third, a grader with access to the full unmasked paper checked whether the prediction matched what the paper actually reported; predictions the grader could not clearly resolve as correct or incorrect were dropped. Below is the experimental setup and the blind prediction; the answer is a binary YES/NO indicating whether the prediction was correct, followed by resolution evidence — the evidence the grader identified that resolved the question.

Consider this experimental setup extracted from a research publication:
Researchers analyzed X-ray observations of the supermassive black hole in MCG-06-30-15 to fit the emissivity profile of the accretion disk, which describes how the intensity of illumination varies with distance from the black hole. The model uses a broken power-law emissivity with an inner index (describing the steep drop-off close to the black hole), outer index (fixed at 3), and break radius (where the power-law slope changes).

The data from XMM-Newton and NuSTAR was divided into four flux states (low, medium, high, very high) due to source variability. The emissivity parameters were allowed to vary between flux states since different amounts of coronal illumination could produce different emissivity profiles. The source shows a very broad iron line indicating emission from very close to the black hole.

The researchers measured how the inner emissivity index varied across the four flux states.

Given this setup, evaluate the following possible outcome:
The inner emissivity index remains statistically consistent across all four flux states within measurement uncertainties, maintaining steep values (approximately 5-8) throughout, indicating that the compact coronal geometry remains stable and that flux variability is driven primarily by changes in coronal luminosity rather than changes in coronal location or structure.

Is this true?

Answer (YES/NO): NO